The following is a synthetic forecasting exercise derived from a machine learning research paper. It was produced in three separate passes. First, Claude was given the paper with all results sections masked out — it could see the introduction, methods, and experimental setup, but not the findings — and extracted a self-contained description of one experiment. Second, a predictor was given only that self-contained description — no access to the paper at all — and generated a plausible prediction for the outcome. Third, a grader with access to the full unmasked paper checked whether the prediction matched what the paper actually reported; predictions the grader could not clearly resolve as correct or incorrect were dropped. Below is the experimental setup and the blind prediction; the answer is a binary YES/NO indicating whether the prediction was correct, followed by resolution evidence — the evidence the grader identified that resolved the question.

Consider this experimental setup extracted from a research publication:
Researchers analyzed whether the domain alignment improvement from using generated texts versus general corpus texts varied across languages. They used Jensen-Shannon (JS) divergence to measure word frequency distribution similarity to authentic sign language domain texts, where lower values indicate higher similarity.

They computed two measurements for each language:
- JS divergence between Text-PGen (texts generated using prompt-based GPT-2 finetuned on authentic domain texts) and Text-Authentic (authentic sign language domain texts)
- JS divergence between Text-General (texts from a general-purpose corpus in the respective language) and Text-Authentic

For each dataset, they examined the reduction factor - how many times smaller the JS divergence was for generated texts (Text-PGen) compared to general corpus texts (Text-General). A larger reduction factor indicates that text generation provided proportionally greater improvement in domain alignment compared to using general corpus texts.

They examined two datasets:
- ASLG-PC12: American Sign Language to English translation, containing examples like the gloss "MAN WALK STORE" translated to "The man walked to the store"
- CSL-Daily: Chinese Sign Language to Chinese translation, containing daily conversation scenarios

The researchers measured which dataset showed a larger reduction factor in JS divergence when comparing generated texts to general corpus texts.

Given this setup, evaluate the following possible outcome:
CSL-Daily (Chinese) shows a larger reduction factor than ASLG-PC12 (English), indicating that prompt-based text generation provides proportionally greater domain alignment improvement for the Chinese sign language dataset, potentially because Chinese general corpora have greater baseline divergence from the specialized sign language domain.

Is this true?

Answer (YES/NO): NO